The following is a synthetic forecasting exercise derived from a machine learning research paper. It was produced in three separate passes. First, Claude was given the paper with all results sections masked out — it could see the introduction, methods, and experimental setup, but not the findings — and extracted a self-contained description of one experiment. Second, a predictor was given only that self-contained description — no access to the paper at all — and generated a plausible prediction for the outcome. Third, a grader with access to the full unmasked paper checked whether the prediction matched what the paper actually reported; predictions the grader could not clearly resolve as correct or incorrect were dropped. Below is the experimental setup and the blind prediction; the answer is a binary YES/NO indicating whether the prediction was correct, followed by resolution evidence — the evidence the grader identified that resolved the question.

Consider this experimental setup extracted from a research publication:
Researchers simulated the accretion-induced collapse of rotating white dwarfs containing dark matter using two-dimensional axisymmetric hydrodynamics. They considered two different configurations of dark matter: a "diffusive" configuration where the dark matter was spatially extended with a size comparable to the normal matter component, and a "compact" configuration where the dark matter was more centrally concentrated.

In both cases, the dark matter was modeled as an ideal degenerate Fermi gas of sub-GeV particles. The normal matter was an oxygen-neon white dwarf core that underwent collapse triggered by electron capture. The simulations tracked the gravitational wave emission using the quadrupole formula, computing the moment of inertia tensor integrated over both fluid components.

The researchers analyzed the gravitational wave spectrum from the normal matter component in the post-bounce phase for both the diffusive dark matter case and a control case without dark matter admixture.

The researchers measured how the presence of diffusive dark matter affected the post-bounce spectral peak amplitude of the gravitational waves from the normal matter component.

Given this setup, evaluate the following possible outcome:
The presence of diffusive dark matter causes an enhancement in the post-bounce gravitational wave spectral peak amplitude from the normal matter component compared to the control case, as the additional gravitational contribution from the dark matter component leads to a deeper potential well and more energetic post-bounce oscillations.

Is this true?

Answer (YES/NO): NO